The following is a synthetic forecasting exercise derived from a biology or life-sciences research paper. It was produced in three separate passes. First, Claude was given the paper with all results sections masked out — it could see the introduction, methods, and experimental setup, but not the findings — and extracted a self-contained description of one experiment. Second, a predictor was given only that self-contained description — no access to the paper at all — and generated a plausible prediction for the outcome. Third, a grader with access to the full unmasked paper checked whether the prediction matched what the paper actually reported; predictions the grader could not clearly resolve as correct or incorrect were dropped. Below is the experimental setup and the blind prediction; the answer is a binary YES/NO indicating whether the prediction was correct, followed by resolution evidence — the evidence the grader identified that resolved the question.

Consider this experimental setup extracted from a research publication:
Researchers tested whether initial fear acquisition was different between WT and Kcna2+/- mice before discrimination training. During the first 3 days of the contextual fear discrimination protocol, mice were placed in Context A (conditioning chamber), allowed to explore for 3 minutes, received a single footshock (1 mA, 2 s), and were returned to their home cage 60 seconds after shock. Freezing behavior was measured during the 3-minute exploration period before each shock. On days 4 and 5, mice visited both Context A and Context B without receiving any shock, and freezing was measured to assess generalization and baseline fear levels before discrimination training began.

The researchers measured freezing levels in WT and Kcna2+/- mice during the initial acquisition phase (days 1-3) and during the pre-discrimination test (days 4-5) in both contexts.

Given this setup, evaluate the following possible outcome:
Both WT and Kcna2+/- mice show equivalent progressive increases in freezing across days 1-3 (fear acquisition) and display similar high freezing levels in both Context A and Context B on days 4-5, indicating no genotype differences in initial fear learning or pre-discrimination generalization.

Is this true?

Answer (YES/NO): YES